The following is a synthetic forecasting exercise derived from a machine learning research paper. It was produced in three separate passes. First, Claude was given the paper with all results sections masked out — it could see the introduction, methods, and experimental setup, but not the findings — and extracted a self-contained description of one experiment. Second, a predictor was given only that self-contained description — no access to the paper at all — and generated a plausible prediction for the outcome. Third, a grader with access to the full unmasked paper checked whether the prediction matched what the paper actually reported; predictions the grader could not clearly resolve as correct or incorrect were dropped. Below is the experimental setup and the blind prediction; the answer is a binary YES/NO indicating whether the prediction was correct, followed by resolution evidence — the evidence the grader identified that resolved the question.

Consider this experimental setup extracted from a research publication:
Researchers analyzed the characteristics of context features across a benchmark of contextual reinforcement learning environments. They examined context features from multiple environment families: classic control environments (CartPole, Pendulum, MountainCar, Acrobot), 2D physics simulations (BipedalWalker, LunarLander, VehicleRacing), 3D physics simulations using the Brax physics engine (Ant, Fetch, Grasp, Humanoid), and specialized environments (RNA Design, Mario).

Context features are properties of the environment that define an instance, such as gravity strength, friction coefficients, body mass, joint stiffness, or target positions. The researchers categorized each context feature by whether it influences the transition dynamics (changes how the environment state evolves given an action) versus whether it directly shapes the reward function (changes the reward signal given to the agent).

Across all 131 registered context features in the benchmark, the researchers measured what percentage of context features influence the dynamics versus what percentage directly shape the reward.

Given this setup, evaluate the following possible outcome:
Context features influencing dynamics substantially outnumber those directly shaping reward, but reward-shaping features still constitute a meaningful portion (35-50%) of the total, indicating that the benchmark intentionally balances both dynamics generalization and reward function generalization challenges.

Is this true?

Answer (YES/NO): NO